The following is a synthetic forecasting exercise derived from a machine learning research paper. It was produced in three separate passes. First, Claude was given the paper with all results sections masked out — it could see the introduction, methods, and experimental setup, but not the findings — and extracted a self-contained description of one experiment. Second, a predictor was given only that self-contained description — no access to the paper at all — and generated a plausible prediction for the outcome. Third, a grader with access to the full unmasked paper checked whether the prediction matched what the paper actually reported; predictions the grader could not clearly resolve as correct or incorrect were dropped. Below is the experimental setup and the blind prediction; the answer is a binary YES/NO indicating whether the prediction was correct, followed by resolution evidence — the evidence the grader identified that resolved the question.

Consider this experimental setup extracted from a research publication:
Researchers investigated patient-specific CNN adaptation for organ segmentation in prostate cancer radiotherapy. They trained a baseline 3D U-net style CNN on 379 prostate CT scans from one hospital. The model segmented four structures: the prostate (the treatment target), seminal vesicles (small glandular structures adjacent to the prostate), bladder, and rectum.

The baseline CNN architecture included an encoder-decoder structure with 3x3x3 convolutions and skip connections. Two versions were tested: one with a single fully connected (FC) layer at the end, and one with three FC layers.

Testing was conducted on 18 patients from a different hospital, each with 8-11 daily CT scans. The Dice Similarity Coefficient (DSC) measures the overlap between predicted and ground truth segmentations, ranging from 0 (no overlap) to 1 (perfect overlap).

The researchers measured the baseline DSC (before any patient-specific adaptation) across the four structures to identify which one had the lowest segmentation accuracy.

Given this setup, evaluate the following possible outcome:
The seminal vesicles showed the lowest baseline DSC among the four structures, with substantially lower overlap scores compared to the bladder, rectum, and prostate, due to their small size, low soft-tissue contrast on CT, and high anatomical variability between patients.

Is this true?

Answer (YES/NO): YES